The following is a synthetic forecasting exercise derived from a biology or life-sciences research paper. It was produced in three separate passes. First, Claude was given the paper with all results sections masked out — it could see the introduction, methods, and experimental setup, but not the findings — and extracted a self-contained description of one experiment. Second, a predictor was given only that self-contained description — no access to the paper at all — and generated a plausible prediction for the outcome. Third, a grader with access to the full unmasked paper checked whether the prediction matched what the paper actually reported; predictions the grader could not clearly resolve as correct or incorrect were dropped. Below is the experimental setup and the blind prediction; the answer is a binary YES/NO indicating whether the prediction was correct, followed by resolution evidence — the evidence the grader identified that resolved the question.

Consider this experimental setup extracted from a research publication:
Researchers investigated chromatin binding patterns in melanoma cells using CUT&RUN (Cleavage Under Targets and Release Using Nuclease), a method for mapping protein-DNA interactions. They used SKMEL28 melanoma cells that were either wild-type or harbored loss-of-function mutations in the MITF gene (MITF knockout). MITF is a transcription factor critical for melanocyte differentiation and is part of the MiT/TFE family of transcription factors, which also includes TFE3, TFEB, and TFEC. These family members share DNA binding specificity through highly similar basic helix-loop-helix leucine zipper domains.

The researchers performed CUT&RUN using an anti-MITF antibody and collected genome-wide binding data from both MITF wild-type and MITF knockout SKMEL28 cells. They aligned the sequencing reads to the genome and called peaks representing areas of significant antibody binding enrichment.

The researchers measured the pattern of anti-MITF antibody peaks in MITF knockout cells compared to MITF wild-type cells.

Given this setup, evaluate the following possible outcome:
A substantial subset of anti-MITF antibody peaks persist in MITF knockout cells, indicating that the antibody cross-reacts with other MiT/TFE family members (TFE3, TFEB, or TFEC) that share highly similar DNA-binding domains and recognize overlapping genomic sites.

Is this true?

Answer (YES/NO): YES